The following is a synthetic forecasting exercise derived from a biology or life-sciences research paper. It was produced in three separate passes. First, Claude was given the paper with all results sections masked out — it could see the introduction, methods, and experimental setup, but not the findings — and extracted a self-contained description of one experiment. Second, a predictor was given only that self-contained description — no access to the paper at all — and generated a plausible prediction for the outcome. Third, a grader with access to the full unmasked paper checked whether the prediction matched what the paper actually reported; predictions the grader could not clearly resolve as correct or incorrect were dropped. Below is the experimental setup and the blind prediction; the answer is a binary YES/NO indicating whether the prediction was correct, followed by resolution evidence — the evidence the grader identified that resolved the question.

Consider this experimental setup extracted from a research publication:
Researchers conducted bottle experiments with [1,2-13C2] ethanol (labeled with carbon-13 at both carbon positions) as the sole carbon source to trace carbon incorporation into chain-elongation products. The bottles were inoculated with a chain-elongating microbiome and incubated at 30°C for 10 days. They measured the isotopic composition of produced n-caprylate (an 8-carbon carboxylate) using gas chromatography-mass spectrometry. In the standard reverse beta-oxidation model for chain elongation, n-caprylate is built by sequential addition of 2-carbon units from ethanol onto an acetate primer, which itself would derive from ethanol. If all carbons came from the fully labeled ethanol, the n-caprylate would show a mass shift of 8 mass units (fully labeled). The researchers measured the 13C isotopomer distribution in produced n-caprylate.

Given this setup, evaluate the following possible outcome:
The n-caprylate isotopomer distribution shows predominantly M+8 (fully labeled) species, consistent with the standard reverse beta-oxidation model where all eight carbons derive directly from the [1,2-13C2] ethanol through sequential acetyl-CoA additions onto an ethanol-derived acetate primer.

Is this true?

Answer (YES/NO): NO